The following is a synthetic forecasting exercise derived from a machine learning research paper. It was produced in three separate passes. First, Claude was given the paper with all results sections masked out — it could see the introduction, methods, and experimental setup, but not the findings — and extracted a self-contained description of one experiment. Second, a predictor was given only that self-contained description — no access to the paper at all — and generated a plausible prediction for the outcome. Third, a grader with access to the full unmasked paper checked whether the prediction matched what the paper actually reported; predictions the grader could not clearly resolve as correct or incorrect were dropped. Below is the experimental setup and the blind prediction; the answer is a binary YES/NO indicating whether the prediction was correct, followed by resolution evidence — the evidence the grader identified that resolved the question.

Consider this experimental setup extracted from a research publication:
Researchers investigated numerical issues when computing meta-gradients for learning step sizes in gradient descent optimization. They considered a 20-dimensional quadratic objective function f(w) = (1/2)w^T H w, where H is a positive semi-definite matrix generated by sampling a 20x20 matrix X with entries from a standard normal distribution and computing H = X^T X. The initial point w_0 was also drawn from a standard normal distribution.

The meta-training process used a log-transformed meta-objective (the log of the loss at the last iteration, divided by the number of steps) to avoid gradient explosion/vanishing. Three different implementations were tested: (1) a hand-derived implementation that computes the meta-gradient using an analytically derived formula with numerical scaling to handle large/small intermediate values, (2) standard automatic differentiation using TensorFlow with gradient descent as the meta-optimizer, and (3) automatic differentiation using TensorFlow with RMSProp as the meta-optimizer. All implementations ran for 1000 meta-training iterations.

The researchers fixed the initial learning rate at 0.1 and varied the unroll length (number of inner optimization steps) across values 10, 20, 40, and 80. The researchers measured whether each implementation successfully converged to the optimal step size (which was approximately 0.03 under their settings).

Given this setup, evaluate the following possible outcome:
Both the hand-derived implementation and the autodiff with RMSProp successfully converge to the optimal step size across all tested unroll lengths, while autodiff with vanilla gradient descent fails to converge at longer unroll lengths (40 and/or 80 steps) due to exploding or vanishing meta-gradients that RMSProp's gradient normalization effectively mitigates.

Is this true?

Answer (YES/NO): NO